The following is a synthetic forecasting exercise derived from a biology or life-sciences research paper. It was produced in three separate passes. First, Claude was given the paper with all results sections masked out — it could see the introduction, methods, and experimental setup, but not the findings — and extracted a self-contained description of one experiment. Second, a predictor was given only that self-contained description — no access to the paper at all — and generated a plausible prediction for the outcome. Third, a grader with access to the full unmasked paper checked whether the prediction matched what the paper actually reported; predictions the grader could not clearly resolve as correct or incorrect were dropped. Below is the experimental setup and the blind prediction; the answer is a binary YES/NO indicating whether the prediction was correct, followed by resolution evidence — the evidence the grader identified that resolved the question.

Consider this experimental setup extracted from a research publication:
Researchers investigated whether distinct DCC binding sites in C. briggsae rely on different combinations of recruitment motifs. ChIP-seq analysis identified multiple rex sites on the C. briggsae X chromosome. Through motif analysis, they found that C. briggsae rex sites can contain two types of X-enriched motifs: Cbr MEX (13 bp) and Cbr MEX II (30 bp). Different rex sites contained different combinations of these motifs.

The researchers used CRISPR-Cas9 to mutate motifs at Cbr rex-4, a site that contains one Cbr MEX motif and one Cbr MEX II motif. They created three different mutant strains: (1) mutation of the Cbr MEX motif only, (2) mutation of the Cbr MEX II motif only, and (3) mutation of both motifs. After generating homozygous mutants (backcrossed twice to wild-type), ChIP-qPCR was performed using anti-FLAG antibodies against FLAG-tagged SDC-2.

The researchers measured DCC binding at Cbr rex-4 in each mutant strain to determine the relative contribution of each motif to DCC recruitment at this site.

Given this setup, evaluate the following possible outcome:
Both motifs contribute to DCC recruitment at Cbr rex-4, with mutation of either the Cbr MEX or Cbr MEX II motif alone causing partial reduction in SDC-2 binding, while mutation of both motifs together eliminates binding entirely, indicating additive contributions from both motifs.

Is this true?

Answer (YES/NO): YES